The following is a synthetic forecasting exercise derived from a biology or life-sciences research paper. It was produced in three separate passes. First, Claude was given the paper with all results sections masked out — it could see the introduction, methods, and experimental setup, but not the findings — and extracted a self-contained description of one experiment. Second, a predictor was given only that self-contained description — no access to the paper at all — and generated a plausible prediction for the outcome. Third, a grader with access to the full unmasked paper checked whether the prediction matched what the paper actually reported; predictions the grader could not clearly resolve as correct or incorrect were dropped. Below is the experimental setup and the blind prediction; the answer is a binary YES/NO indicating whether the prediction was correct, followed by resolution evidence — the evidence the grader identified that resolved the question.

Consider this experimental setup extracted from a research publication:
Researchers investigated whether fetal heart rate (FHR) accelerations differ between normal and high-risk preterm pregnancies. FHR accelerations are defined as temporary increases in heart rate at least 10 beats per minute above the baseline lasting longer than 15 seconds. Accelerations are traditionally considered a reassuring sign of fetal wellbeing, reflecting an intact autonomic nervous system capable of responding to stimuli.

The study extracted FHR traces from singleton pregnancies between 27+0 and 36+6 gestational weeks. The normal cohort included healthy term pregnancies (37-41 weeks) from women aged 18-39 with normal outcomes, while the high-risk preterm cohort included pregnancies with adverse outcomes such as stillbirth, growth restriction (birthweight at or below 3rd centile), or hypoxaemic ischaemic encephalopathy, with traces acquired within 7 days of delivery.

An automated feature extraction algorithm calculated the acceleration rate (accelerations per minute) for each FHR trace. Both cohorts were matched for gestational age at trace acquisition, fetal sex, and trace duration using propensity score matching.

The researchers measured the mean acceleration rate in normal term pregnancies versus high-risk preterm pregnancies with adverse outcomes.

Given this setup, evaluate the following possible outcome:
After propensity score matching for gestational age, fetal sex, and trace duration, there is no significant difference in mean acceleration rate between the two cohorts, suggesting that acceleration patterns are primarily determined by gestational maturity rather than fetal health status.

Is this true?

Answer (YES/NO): NO